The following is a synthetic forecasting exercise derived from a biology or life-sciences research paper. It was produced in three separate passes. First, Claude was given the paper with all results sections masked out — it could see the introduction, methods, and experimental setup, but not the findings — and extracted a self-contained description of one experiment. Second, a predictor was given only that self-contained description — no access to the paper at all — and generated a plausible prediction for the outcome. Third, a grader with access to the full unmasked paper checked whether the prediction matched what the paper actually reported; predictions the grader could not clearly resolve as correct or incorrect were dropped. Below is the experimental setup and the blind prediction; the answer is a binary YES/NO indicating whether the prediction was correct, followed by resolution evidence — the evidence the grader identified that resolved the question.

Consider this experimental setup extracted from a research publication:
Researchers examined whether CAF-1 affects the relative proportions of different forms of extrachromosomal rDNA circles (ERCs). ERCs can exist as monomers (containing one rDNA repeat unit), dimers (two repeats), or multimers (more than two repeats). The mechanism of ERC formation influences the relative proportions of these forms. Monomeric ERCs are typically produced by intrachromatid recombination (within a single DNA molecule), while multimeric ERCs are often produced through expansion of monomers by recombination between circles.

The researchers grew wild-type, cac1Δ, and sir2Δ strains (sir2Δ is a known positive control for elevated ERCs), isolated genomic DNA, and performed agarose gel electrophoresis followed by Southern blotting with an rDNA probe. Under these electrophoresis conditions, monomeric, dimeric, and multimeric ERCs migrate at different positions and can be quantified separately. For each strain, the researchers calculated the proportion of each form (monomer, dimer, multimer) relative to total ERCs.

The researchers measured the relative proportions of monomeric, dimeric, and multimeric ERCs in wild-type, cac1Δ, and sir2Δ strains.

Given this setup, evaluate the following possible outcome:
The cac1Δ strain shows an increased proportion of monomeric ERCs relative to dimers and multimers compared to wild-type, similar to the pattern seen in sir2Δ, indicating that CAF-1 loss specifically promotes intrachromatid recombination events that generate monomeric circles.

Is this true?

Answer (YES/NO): NO